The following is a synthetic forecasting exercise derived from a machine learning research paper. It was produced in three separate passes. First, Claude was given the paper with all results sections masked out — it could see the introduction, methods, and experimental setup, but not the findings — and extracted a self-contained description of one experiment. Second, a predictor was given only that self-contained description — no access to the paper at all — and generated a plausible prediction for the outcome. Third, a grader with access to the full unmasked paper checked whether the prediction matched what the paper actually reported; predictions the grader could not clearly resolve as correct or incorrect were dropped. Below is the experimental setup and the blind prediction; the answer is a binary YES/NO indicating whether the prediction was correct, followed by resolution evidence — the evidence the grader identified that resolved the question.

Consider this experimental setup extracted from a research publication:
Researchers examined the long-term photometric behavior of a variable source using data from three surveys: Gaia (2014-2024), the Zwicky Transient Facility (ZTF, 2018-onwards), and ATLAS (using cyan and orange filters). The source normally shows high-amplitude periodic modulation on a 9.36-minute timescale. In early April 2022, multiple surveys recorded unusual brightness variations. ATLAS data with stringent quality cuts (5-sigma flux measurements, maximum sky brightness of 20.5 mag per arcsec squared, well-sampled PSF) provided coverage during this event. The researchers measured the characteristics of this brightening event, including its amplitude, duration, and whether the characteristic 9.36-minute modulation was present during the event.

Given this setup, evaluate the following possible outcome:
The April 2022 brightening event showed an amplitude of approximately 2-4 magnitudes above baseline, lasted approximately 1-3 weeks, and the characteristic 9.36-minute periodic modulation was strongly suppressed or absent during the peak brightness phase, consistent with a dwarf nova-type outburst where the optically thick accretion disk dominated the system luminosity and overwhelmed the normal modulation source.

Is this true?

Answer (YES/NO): NO